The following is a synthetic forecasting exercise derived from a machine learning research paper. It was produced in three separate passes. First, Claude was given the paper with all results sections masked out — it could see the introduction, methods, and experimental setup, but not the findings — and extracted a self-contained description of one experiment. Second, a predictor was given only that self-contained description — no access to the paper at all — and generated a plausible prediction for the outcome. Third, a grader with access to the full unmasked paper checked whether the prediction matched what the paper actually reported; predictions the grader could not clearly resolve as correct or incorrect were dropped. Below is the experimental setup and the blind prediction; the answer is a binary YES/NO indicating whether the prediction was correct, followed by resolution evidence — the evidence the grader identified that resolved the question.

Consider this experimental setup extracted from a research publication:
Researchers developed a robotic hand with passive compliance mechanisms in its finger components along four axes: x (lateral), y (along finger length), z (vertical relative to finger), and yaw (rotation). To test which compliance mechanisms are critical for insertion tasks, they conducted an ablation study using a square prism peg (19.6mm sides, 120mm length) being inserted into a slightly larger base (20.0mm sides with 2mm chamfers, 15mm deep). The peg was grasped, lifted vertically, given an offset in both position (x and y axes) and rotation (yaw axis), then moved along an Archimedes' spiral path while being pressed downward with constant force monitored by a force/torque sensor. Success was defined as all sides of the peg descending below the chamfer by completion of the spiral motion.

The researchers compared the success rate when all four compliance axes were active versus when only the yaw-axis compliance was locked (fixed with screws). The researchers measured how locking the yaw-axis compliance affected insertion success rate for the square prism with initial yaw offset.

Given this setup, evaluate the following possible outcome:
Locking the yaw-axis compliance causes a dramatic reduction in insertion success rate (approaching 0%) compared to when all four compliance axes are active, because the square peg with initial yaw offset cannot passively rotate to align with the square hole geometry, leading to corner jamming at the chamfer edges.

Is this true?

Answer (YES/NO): NO